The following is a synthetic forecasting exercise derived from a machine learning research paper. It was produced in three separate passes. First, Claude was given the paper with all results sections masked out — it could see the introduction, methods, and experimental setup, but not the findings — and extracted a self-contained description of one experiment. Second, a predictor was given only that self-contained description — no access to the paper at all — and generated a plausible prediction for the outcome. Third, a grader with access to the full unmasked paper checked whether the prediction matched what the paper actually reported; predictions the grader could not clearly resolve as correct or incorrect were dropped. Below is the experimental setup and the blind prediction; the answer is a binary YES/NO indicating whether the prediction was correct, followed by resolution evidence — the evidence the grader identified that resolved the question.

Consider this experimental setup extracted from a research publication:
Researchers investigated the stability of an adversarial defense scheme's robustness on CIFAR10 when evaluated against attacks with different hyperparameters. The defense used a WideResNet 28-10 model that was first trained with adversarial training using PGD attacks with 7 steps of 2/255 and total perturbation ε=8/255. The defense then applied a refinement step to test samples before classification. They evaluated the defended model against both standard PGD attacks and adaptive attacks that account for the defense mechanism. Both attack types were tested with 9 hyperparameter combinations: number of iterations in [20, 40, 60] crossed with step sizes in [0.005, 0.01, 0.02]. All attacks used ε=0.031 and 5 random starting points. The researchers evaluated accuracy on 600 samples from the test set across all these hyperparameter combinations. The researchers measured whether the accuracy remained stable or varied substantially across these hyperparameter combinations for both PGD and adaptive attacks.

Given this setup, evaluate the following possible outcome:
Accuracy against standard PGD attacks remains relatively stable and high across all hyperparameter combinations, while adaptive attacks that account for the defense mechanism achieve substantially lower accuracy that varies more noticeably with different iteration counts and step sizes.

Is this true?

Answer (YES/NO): NO